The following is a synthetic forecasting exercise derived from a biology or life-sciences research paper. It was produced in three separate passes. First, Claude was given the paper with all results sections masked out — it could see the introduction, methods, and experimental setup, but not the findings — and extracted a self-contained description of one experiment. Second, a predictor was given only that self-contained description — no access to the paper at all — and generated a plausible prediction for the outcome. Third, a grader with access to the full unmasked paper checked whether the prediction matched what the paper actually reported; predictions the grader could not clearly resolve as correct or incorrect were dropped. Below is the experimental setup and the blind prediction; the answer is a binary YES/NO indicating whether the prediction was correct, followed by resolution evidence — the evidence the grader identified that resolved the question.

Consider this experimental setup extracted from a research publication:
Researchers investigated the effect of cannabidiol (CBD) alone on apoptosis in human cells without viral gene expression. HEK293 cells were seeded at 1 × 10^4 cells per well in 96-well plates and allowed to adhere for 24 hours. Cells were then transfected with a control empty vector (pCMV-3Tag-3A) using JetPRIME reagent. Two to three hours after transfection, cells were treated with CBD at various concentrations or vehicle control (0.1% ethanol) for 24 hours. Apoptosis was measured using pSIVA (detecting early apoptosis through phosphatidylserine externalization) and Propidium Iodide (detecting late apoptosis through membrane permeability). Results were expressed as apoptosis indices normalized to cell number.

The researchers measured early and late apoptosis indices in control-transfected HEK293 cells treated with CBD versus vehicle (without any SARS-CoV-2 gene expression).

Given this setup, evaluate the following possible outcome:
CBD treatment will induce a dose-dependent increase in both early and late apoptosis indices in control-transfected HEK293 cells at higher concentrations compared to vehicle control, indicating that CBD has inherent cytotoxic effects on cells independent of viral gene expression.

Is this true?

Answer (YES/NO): NO